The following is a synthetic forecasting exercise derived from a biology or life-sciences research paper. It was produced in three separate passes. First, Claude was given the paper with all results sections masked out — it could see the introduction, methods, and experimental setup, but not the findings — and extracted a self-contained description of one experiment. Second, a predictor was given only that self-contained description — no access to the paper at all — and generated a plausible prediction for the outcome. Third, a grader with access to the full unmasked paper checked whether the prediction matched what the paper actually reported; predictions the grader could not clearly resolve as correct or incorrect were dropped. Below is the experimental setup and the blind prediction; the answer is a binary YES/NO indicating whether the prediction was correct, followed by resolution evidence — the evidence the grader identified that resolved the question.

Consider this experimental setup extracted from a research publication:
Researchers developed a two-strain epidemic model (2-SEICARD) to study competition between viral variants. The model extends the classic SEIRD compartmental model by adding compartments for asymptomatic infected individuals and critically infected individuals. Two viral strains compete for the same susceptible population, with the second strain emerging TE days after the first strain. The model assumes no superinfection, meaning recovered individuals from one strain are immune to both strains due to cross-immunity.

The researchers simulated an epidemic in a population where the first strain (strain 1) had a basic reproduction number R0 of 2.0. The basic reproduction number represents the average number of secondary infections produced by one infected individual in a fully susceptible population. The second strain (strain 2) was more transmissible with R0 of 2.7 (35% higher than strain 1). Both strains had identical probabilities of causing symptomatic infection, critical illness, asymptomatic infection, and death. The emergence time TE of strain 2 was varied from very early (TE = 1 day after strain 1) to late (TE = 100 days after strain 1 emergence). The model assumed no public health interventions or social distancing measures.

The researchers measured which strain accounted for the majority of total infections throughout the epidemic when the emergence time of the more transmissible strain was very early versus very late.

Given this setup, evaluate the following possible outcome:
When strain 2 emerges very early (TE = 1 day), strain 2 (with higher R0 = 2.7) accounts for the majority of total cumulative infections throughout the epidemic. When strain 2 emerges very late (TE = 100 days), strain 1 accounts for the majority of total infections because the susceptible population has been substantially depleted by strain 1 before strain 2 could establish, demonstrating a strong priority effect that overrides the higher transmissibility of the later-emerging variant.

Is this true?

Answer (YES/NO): YES